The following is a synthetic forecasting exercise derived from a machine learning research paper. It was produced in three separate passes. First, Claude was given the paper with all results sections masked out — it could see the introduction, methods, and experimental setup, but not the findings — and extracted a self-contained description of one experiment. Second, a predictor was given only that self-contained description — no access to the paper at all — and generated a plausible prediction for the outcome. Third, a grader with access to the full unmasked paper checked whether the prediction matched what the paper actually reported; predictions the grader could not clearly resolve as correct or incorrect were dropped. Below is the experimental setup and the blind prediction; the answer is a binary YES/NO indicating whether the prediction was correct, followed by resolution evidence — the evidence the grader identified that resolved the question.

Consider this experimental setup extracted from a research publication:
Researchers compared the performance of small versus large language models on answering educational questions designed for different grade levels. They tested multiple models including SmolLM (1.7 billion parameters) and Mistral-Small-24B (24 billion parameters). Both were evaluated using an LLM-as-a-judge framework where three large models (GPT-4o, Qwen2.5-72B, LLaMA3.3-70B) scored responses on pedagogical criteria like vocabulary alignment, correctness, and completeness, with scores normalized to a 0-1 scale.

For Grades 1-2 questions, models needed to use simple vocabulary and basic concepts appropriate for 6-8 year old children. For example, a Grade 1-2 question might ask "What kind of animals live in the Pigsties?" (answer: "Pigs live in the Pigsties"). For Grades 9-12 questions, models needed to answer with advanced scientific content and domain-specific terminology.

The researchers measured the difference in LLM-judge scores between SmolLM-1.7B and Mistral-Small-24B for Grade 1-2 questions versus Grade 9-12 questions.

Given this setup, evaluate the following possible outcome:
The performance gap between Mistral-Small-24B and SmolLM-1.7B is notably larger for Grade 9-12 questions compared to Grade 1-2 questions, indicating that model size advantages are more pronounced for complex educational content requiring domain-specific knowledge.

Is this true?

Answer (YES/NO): YES